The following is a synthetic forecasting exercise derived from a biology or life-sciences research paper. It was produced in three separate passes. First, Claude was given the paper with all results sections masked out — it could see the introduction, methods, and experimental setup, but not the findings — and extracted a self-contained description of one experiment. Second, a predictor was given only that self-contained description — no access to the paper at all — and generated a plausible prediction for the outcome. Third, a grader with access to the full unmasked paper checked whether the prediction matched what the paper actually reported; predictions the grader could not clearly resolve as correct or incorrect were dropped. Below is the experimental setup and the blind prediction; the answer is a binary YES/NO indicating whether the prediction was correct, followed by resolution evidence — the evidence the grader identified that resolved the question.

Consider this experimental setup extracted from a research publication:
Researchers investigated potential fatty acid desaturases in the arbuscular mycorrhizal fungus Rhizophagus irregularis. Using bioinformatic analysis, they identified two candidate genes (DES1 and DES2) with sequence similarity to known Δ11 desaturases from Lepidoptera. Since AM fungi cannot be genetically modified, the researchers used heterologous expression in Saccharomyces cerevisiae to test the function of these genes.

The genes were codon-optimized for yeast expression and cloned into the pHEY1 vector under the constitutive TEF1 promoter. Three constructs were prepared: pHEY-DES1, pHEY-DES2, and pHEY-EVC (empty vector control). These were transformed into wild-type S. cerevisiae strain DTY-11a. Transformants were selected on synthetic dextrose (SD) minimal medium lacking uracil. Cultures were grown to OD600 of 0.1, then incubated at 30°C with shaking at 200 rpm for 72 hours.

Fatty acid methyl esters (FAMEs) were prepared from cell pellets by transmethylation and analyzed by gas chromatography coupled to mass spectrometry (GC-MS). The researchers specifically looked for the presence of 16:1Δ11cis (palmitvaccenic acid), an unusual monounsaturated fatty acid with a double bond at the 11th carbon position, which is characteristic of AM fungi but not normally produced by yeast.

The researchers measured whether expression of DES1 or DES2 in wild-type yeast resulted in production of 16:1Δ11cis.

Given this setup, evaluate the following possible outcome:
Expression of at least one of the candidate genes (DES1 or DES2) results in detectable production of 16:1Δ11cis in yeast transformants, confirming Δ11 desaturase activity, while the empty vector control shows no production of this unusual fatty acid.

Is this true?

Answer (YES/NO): NO